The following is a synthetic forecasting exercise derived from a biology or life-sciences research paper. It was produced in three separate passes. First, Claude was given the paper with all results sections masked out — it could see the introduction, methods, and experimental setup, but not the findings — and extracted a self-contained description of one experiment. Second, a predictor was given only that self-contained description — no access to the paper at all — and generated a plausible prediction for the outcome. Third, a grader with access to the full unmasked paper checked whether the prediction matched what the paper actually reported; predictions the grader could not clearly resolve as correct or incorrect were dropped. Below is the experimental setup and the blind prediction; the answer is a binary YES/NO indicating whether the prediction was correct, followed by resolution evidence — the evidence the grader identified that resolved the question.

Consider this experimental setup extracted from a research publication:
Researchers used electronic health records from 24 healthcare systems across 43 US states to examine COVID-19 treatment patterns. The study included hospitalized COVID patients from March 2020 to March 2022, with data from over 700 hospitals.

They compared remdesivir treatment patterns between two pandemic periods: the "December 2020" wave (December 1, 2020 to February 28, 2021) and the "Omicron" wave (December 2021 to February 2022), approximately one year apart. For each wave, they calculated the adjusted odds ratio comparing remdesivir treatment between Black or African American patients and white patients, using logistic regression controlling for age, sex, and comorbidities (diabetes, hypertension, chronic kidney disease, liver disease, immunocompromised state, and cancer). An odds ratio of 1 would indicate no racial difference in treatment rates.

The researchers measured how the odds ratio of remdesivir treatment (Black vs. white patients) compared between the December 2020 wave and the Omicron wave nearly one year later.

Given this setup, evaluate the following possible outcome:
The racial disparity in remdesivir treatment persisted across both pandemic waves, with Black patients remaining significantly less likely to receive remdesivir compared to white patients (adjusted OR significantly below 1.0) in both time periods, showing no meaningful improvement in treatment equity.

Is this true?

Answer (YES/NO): NO